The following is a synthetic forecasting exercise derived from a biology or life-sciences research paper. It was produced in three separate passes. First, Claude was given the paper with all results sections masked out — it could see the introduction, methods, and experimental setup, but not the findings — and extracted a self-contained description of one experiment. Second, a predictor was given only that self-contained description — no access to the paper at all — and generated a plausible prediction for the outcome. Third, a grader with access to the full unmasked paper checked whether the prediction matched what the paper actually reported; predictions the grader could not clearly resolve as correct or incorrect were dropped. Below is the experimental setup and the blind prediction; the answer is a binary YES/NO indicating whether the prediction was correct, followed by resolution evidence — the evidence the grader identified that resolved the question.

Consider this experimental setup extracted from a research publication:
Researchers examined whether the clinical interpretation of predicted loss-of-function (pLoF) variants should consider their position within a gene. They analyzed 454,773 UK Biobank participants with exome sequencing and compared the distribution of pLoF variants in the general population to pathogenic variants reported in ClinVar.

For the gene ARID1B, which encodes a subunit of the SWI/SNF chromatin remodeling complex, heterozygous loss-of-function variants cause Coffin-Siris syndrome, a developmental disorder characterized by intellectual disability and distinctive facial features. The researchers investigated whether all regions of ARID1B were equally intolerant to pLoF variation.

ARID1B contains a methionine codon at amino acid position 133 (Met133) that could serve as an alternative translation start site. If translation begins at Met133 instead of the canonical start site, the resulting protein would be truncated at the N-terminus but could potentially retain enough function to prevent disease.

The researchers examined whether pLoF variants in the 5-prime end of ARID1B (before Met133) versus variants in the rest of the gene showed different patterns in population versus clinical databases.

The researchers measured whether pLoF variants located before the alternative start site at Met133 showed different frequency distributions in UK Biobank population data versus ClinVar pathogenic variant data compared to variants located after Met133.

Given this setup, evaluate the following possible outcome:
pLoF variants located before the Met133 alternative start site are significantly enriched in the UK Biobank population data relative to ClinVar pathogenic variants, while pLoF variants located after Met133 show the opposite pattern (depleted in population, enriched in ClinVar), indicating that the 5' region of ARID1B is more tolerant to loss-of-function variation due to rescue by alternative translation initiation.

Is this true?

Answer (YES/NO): NO